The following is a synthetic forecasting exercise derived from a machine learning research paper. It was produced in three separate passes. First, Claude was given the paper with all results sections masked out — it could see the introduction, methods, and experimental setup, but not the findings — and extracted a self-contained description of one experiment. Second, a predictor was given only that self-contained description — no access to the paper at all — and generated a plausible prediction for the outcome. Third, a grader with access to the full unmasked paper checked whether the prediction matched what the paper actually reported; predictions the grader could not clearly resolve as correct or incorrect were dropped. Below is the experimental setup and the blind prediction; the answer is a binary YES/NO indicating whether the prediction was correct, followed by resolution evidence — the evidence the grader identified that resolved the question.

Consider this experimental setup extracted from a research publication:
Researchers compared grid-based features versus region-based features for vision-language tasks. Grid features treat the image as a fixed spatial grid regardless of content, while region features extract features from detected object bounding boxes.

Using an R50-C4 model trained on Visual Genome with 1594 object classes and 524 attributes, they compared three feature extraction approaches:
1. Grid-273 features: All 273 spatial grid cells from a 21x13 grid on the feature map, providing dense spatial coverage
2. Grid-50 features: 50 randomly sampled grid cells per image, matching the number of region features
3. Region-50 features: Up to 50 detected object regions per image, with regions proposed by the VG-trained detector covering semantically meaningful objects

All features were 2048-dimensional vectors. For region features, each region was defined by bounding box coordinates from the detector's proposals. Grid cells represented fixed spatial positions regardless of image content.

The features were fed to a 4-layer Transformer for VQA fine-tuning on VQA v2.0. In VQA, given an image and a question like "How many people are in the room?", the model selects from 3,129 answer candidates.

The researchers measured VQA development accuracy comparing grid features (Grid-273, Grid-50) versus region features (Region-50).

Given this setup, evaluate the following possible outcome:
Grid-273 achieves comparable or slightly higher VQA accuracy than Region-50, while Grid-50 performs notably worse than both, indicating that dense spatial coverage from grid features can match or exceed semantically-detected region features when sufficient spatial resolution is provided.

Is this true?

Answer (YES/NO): NO